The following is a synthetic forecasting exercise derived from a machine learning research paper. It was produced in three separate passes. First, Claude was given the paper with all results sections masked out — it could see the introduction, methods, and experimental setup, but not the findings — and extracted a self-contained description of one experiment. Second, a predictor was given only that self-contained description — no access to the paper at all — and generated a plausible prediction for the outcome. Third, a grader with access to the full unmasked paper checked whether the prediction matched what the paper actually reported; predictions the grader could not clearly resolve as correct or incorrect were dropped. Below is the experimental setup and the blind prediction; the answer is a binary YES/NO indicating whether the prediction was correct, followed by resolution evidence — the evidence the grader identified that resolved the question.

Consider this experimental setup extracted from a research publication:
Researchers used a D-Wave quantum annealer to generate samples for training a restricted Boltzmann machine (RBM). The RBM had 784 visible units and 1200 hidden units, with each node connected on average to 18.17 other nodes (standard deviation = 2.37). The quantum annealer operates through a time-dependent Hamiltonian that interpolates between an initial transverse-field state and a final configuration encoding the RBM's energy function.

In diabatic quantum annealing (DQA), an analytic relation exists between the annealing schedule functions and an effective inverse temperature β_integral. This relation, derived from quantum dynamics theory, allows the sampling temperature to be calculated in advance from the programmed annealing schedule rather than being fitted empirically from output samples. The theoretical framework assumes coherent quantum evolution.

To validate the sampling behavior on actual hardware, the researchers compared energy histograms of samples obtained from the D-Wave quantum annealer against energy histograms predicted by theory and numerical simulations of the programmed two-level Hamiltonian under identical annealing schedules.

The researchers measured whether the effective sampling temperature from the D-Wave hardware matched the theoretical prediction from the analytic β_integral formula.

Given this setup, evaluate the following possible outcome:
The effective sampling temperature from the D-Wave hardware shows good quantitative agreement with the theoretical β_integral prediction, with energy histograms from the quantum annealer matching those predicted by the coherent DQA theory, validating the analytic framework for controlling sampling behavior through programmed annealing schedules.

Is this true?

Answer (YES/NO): NO